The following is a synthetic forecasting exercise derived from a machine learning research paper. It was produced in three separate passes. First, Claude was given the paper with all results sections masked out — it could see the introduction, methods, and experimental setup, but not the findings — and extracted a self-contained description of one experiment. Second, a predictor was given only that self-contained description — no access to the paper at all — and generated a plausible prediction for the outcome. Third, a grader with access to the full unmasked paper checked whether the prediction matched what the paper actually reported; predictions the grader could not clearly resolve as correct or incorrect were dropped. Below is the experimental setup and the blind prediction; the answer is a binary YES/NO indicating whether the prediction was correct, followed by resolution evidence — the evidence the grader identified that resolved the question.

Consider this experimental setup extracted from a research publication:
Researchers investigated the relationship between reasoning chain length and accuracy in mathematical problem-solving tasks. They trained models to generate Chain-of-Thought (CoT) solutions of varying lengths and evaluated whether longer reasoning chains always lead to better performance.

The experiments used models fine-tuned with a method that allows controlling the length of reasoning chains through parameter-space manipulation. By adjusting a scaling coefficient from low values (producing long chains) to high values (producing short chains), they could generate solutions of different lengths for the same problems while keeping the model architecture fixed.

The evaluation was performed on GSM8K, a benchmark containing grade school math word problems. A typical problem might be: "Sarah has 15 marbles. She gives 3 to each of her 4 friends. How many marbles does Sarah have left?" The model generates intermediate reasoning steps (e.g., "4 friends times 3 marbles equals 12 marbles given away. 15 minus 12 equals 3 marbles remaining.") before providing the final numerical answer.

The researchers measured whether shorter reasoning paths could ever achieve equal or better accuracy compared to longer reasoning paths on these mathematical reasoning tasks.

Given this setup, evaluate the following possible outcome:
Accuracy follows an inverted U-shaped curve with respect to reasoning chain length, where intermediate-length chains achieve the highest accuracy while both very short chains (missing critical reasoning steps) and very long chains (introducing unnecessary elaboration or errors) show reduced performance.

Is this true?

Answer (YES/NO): YES